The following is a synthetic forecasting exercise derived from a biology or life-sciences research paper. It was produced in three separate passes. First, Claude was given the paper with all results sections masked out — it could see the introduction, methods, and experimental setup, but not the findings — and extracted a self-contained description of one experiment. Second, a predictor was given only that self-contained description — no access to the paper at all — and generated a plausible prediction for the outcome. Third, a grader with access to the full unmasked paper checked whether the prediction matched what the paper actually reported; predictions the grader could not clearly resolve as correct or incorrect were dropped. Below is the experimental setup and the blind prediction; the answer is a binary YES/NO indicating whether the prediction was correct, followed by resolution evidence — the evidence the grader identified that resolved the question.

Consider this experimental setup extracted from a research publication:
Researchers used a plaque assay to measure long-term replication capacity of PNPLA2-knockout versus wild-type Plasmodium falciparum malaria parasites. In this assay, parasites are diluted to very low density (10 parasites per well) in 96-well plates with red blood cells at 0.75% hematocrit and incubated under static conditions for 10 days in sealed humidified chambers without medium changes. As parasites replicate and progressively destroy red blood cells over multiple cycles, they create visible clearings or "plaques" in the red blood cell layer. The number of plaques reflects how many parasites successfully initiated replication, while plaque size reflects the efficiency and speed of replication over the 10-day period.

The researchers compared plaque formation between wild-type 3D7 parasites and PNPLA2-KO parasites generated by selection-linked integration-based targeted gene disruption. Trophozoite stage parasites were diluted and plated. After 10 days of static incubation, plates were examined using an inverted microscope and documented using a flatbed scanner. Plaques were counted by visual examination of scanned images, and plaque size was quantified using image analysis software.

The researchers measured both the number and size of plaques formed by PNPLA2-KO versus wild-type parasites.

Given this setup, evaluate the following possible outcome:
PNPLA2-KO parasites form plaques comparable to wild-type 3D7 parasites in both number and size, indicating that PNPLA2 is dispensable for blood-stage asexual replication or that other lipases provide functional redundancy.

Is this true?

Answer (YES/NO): NO